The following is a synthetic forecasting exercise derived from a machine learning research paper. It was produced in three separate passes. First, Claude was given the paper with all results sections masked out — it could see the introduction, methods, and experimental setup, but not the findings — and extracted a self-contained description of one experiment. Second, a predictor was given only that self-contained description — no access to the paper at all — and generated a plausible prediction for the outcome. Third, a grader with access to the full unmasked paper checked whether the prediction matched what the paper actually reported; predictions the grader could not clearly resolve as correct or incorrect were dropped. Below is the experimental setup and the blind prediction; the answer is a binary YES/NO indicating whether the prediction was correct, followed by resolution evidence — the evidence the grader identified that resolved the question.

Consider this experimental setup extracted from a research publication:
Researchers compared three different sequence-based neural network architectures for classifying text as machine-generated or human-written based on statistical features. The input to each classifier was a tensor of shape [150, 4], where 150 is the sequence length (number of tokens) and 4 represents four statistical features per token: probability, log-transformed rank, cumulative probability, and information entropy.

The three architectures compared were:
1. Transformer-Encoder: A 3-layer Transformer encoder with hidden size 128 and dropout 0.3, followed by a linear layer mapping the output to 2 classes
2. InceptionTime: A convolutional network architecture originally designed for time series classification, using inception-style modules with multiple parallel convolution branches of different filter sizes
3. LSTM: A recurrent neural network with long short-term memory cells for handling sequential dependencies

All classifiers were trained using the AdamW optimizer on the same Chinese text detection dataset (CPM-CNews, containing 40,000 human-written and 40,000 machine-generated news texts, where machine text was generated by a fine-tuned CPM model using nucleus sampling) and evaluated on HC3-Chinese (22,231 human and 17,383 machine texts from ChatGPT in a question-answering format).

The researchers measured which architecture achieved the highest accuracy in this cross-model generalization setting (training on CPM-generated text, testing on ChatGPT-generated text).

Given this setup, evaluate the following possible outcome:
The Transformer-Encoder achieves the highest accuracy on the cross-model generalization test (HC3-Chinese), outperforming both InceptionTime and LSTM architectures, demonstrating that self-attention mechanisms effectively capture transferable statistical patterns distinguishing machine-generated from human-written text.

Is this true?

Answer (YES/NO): NO